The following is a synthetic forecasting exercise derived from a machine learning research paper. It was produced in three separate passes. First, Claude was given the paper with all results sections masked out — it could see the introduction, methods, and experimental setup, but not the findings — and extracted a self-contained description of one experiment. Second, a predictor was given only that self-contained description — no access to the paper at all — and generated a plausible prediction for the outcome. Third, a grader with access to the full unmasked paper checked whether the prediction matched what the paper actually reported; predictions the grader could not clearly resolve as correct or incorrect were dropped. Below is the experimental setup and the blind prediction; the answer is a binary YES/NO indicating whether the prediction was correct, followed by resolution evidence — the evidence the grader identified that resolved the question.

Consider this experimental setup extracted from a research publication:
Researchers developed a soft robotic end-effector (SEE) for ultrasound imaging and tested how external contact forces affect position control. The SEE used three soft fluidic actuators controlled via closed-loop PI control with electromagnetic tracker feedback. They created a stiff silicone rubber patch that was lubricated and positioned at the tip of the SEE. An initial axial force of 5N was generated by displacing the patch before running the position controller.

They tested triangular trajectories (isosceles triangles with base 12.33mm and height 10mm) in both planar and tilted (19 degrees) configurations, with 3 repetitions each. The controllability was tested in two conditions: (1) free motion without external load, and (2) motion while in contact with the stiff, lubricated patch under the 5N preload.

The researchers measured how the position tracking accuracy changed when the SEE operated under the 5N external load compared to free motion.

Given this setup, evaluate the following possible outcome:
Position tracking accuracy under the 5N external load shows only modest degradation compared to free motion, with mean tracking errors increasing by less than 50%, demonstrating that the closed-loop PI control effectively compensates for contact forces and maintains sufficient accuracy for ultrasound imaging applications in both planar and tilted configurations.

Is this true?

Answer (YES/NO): YES